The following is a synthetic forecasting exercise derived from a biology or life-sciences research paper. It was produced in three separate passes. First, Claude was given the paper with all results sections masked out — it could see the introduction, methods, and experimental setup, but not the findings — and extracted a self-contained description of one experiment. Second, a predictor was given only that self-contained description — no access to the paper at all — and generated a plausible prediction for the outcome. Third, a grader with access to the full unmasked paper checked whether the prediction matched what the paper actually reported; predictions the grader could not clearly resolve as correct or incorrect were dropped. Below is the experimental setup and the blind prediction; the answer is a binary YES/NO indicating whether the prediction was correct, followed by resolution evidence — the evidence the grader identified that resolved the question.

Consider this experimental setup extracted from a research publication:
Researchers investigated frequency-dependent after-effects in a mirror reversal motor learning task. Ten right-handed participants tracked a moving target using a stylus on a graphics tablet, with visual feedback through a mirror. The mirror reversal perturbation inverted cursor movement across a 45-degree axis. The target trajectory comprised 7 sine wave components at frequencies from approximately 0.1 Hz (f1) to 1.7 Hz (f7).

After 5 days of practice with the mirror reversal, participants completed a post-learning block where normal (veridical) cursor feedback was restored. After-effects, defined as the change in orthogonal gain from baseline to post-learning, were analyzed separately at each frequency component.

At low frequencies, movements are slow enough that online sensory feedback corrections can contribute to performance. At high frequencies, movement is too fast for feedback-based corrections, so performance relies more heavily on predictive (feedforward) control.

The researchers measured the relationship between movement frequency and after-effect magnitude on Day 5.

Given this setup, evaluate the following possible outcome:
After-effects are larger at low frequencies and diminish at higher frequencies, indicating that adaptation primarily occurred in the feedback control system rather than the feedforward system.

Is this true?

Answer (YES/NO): NO